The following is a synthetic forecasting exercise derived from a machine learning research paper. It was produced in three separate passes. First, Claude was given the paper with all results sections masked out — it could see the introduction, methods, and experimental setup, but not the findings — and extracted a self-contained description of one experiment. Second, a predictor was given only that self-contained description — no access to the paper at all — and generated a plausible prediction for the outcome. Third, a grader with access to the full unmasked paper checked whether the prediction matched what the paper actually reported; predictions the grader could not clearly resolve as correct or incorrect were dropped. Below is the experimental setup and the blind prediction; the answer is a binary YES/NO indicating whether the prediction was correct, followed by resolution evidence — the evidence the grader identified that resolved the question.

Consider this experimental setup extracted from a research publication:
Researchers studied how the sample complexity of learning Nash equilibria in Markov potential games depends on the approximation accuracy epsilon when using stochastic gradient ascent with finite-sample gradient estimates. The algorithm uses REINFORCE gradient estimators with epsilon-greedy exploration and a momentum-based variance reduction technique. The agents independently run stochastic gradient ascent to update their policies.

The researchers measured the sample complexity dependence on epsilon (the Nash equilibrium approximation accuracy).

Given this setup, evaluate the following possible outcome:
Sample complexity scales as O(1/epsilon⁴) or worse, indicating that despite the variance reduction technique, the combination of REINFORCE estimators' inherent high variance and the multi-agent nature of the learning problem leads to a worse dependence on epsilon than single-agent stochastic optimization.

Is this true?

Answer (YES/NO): YES